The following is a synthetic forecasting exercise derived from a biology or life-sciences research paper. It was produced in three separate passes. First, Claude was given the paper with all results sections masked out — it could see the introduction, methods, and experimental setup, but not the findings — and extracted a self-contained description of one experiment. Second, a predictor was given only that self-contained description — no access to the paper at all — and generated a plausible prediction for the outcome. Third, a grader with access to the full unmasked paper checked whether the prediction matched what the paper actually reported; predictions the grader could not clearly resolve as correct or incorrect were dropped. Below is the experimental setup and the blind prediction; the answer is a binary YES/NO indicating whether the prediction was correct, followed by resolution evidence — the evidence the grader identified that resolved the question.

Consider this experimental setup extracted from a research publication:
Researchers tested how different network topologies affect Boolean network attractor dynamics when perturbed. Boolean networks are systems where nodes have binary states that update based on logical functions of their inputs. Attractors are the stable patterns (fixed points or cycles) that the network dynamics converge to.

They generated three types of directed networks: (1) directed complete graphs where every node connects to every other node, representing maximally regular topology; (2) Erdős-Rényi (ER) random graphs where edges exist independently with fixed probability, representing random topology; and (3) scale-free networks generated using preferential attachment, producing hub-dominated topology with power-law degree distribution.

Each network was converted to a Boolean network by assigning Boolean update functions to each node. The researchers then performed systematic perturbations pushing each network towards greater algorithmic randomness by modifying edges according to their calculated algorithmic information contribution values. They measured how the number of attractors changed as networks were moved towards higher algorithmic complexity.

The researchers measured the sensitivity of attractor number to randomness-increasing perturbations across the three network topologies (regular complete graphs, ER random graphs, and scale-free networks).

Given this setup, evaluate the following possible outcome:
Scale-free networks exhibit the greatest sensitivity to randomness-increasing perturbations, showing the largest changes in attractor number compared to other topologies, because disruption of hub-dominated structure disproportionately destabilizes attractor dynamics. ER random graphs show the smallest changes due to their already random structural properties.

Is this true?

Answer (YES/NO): NO